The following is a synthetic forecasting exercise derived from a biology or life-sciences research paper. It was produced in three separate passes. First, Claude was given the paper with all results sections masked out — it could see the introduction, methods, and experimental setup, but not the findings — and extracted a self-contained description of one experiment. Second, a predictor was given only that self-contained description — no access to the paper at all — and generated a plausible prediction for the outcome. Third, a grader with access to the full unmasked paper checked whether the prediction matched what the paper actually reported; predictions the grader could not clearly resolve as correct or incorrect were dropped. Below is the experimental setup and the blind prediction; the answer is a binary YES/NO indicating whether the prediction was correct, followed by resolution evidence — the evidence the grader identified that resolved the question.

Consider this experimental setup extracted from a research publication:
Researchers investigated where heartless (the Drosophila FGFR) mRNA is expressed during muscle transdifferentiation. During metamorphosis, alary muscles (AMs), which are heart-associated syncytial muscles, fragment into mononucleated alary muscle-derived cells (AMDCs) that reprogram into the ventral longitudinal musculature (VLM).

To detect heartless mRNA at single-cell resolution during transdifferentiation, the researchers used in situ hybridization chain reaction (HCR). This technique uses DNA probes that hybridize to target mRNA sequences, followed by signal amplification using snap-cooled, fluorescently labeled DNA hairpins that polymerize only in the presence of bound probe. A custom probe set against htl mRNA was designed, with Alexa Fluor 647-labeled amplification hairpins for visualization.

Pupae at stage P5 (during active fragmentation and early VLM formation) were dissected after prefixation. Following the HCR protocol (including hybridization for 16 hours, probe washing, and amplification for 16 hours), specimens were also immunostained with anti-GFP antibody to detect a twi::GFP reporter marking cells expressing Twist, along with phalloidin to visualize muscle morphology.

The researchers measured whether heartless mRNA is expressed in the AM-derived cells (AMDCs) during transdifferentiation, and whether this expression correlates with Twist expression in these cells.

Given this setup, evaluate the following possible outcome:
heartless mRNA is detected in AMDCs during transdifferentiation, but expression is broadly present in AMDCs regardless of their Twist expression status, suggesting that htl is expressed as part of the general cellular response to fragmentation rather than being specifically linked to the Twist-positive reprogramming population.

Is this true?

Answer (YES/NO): NO